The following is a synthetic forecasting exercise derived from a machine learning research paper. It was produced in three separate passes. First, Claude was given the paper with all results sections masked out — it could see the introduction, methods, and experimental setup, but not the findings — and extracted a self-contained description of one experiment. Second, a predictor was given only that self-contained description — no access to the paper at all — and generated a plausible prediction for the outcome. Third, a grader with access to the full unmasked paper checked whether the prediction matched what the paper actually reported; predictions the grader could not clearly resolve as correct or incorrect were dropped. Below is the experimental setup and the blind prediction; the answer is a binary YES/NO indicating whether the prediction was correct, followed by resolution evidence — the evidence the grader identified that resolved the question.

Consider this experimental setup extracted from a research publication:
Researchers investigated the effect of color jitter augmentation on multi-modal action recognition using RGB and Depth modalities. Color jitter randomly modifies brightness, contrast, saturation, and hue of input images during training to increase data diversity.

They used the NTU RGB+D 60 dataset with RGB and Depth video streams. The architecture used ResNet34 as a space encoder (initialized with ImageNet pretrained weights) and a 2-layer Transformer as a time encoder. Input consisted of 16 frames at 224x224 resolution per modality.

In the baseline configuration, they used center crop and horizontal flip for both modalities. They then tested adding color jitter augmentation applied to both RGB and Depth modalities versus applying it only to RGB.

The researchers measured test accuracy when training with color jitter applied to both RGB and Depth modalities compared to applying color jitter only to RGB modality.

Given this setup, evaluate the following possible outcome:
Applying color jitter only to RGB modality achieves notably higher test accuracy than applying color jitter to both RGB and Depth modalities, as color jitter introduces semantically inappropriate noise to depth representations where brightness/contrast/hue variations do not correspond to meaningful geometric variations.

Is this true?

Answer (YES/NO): YES